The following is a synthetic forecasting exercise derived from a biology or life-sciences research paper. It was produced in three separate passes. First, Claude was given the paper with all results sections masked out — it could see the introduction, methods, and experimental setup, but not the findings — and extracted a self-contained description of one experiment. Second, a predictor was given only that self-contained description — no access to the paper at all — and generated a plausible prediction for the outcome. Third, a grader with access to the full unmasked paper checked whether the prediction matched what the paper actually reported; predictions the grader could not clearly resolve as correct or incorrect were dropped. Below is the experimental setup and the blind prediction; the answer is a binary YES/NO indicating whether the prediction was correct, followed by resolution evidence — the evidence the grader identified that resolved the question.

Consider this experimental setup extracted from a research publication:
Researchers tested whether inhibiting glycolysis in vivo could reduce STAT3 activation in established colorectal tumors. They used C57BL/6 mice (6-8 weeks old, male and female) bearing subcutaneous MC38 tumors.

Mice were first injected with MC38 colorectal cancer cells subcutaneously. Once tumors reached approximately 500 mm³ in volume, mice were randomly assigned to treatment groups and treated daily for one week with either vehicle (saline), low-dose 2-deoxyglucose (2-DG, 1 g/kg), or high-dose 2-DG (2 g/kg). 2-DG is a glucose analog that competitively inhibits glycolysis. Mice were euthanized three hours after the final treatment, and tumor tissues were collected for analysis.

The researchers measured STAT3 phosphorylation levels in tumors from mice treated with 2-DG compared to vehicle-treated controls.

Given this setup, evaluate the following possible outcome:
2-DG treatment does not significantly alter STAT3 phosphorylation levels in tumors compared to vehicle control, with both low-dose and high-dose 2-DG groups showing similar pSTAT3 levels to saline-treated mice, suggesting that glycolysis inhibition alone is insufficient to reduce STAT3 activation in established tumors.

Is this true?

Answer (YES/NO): NO